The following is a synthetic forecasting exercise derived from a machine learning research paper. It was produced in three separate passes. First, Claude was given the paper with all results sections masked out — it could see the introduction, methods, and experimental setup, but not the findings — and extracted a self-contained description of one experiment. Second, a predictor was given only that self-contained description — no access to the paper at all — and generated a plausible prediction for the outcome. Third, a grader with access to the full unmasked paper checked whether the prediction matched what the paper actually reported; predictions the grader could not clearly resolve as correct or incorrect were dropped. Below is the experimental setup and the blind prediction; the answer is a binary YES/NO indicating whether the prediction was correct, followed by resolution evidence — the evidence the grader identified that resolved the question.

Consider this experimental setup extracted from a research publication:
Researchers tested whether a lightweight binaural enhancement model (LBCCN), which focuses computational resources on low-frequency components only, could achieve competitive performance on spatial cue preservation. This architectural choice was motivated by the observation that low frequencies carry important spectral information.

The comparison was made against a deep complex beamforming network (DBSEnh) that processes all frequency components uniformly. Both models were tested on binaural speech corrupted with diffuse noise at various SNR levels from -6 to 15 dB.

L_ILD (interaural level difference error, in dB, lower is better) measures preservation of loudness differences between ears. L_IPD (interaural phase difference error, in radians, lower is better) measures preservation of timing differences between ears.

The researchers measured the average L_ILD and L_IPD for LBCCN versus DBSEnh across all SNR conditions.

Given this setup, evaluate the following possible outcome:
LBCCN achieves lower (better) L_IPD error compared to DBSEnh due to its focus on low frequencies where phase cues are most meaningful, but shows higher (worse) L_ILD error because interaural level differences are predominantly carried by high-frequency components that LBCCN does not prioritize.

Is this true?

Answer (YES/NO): NO